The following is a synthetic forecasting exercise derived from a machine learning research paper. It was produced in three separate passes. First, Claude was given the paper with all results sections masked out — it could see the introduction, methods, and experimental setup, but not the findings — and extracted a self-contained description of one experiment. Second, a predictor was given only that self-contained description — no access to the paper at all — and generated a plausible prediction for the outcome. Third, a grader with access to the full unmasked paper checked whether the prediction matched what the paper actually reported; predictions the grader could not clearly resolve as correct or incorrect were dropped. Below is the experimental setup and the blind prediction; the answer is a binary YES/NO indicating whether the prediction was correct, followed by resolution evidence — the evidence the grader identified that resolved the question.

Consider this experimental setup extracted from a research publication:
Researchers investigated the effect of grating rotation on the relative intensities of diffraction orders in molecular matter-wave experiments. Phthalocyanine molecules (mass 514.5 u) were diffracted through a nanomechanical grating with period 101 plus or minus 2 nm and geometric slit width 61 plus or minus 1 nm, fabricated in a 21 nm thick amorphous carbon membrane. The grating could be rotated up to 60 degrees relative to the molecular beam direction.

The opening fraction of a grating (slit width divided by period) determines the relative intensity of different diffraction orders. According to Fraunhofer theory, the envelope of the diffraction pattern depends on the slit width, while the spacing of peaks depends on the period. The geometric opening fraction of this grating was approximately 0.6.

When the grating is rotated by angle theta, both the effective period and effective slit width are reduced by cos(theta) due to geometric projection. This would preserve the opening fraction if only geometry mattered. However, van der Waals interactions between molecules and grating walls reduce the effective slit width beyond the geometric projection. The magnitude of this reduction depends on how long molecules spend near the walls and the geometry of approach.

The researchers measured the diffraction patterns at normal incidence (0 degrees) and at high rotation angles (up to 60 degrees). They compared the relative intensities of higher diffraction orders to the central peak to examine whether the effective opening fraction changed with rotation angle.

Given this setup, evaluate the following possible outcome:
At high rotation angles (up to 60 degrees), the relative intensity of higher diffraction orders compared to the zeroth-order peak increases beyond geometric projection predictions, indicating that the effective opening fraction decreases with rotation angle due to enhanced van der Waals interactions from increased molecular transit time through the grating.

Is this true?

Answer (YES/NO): NO